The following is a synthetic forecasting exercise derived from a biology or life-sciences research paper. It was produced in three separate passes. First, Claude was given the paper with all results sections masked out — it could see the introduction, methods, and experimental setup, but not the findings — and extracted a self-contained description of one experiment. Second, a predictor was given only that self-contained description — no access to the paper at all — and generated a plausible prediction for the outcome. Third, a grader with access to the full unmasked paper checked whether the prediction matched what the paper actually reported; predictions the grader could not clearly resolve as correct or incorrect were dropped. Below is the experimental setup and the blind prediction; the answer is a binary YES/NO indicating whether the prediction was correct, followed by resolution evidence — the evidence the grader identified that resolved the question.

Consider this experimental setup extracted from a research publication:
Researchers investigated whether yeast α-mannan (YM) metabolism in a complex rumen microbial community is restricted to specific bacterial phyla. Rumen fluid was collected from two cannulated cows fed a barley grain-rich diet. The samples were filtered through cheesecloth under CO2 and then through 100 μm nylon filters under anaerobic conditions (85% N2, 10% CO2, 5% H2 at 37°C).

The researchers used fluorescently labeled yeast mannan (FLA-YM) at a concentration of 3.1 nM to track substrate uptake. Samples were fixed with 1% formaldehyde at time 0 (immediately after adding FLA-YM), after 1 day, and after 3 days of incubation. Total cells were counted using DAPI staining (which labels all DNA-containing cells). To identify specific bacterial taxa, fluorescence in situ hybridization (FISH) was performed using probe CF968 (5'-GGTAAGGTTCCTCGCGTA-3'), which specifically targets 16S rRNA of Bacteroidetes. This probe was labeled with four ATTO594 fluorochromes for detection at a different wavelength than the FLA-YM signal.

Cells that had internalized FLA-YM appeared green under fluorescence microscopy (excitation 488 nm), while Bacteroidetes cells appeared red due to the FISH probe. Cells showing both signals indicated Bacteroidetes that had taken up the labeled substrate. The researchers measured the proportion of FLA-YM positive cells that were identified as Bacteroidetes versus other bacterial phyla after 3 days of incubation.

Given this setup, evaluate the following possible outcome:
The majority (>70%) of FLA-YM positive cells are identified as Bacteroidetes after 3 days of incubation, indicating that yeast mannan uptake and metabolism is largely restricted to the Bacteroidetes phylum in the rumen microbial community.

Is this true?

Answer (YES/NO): NO